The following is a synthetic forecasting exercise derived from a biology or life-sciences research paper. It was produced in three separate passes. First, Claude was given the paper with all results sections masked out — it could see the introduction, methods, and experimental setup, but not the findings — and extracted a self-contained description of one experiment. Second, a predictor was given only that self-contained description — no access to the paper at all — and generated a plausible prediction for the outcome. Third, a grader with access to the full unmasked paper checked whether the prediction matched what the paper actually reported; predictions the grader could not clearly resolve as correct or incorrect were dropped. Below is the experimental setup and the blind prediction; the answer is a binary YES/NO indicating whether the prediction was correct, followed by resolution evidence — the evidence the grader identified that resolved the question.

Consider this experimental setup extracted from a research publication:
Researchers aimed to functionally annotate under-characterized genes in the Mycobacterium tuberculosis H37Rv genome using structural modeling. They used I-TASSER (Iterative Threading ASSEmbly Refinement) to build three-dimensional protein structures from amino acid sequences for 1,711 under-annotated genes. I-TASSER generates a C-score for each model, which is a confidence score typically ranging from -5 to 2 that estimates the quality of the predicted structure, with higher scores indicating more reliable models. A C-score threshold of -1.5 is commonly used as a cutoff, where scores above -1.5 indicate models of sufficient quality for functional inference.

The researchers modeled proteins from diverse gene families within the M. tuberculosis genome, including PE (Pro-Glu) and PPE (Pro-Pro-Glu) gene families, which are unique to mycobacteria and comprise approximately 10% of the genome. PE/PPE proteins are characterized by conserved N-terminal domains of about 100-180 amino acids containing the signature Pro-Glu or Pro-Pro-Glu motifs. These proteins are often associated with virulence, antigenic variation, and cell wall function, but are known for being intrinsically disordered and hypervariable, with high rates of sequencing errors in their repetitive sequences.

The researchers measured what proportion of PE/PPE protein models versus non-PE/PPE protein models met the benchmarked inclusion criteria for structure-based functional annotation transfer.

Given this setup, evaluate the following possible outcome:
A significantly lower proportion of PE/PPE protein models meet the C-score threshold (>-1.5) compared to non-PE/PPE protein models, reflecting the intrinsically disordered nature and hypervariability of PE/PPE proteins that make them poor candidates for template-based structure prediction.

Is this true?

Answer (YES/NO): NO